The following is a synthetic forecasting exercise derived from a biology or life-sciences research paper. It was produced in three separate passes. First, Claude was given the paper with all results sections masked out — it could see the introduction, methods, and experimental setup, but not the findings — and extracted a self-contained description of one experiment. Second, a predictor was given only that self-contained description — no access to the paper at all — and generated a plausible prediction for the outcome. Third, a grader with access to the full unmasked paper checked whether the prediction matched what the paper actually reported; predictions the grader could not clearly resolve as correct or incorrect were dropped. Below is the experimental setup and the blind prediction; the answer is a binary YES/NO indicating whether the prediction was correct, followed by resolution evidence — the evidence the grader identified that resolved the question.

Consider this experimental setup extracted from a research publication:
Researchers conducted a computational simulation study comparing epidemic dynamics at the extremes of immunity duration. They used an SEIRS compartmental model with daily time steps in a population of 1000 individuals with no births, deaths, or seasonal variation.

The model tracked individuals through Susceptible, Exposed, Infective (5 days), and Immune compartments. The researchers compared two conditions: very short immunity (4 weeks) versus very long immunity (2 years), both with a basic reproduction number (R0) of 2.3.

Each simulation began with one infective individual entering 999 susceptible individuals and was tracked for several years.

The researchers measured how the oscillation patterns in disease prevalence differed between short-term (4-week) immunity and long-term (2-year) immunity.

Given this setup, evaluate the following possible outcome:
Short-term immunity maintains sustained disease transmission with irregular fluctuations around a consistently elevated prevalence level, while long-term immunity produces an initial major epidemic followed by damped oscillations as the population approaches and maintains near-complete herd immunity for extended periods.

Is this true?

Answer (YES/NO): NO